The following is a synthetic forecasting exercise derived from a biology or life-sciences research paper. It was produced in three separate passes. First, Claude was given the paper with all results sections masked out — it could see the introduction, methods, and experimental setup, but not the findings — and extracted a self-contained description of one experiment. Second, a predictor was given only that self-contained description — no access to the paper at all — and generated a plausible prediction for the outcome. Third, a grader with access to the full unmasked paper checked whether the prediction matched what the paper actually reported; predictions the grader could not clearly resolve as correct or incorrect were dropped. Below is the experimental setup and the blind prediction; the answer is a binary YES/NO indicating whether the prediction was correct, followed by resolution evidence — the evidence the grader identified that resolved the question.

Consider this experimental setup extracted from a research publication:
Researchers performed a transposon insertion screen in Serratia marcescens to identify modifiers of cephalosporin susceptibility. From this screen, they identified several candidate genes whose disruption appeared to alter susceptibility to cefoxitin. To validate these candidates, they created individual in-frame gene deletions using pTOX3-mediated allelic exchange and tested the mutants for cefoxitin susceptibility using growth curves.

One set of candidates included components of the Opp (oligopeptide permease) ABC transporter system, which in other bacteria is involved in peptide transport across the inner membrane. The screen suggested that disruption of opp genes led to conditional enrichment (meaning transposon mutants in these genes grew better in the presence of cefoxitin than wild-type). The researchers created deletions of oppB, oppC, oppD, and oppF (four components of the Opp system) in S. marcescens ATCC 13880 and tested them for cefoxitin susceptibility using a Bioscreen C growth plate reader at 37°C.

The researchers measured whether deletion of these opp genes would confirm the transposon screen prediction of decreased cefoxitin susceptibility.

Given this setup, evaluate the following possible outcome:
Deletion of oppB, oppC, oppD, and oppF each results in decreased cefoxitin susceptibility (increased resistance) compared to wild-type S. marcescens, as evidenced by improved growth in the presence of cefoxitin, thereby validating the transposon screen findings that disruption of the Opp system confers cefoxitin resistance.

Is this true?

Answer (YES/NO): NO